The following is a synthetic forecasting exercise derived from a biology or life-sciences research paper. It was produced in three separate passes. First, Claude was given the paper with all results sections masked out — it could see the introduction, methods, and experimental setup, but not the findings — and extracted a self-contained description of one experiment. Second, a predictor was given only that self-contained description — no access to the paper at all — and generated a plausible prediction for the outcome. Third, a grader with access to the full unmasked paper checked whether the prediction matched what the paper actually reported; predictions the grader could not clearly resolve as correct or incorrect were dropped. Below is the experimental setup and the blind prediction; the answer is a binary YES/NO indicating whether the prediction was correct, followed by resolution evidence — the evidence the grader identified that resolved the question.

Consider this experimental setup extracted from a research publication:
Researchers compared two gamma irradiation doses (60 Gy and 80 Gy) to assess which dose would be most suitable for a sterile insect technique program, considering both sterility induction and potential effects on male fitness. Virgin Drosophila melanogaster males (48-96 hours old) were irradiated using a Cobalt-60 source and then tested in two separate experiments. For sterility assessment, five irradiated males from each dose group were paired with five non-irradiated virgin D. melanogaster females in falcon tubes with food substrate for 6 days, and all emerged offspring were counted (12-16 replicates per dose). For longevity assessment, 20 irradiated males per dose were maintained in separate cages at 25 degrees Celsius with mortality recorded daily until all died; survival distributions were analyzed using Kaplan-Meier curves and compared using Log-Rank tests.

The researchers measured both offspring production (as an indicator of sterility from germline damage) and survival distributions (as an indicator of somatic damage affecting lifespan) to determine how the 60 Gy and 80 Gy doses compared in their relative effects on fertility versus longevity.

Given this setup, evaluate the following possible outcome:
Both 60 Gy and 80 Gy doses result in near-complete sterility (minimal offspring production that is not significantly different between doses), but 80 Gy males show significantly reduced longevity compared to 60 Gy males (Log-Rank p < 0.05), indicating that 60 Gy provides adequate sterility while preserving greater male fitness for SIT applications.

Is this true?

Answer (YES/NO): NO